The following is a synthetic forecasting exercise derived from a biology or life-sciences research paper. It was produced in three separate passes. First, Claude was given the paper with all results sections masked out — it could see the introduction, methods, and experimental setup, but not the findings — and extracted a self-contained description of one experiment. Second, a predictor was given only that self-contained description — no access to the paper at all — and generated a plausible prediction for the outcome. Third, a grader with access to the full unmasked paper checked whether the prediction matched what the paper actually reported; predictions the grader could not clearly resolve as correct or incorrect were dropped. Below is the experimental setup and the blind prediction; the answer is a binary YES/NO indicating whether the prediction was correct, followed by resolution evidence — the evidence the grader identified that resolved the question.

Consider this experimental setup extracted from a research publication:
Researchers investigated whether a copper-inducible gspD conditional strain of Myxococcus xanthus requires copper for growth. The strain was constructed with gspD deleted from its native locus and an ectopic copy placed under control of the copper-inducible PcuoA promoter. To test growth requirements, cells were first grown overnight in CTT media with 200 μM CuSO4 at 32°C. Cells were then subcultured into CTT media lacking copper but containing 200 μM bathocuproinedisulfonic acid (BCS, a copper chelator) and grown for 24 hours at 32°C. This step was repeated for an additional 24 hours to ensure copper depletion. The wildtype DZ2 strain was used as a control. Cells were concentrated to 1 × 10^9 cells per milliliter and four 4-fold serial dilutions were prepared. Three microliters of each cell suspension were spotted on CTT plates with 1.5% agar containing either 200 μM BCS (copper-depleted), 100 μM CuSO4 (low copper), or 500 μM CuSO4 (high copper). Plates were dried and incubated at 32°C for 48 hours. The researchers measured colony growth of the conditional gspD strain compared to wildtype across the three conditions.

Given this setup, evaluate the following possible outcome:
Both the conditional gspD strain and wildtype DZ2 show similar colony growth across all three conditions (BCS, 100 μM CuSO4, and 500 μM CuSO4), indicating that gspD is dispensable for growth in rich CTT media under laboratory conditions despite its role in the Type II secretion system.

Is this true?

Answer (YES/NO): NO